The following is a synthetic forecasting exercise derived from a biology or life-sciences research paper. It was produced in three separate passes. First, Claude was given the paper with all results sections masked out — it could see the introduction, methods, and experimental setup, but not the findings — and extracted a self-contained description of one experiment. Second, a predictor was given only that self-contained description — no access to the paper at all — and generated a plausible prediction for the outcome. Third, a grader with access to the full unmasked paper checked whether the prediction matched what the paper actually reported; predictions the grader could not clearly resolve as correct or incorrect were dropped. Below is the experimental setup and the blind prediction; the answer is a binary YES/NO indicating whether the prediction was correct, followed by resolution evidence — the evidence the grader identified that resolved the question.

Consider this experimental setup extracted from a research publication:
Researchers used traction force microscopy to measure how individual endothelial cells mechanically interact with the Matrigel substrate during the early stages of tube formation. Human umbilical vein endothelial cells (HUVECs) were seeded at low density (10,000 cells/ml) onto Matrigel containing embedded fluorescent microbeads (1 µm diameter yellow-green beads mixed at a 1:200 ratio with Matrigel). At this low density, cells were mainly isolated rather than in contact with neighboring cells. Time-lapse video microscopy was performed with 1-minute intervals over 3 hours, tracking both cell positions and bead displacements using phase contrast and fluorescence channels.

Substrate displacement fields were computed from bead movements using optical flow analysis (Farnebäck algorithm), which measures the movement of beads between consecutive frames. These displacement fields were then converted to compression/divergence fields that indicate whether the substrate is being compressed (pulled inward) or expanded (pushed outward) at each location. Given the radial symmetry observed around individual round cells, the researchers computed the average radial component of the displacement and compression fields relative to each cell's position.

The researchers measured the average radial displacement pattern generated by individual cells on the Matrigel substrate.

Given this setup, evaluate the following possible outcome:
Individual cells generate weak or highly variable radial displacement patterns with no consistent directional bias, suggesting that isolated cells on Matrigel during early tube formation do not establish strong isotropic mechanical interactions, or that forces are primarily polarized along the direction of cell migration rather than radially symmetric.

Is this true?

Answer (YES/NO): NO